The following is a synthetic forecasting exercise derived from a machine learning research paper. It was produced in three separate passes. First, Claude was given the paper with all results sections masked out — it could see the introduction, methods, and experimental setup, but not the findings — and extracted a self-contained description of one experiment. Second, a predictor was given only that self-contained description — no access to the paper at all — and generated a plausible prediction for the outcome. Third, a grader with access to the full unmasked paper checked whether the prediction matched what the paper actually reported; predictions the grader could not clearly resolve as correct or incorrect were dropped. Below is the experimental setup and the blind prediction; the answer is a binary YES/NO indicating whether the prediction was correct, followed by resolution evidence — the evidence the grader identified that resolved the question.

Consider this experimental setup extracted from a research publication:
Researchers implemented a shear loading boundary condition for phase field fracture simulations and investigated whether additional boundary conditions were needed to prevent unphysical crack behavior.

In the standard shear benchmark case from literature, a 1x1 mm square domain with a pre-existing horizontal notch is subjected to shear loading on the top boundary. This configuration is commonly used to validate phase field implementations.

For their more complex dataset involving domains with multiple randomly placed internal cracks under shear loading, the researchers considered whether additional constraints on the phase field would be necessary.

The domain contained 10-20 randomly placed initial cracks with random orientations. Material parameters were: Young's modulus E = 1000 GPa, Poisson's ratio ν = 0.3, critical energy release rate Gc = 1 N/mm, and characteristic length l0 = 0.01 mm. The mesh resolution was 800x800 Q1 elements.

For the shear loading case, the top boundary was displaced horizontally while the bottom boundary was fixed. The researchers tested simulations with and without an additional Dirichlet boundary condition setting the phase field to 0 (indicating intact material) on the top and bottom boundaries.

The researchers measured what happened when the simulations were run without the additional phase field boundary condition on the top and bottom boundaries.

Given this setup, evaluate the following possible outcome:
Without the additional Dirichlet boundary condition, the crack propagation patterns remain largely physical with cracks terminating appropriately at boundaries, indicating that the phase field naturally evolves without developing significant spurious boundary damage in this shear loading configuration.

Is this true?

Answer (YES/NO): NO